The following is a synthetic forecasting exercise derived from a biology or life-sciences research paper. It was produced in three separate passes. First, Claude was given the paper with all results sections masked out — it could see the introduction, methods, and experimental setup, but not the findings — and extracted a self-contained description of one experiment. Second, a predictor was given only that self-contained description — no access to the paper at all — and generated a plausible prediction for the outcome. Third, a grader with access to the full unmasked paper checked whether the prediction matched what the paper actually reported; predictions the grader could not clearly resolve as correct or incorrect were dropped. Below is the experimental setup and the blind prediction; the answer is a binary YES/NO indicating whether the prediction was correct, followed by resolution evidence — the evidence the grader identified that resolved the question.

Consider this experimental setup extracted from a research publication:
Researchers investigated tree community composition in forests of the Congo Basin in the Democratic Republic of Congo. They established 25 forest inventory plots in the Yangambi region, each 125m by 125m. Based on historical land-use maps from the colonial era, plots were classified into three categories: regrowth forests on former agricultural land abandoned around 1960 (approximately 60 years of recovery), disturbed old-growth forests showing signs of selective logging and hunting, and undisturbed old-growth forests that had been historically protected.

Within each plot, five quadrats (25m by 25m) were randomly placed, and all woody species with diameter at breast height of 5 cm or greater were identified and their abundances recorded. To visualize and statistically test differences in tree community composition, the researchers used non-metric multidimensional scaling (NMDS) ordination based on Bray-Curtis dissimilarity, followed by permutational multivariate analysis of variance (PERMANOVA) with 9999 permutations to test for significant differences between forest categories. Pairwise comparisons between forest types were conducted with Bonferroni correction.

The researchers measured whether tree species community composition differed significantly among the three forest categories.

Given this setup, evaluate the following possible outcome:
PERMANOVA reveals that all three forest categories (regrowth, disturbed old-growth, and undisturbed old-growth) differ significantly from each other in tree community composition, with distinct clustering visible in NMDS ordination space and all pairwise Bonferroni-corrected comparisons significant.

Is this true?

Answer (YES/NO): NO